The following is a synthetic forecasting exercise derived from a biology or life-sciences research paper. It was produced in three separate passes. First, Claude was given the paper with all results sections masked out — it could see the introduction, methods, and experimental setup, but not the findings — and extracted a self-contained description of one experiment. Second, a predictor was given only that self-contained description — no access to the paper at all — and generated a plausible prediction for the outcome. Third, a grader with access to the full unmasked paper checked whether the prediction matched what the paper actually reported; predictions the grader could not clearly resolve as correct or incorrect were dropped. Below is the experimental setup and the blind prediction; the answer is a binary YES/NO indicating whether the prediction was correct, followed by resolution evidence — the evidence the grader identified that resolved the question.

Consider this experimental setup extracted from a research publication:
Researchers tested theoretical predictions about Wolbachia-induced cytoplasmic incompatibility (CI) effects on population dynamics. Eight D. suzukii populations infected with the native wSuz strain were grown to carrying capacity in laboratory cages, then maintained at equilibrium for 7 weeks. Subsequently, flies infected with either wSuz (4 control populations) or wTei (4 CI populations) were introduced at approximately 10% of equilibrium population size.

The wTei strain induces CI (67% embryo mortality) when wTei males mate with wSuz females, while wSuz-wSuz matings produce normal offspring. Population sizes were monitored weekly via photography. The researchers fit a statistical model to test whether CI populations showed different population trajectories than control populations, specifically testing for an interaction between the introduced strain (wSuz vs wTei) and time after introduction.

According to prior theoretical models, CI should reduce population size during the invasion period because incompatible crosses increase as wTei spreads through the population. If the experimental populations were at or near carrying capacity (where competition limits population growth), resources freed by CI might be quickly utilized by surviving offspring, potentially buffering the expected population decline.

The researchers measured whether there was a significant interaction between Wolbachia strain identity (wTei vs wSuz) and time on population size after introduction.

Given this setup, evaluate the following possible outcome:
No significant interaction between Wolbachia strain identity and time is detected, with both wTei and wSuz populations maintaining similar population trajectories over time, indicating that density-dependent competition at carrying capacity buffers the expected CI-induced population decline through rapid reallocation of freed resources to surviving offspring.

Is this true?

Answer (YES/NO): YES